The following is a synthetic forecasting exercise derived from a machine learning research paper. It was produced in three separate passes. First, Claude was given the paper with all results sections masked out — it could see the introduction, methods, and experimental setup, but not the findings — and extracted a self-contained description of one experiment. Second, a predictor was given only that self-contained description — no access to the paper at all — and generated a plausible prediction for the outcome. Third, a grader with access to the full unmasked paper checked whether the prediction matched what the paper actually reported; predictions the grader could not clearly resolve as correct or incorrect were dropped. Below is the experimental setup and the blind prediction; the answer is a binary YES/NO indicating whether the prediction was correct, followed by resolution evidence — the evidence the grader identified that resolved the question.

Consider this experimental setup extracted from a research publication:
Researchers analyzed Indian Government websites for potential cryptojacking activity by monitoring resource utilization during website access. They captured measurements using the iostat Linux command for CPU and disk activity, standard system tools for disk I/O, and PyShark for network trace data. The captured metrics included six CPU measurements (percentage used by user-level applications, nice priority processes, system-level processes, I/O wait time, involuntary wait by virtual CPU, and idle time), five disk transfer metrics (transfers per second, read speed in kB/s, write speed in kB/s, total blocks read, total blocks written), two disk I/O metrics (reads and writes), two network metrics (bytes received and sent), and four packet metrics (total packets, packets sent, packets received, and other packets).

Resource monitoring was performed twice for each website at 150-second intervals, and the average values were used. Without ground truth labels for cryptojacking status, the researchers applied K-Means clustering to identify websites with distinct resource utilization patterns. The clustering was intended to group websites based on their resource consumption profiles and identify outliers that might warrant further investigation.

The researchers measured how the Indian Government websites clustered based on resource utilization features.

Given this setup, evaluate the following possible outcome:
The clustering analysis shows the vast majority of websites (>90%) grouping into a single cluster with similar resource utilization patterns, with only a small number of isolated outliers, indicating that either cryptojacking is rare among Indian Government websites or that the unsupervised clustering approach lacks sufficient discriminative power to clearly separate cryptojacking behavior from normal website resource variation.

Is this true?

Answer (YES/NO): YES